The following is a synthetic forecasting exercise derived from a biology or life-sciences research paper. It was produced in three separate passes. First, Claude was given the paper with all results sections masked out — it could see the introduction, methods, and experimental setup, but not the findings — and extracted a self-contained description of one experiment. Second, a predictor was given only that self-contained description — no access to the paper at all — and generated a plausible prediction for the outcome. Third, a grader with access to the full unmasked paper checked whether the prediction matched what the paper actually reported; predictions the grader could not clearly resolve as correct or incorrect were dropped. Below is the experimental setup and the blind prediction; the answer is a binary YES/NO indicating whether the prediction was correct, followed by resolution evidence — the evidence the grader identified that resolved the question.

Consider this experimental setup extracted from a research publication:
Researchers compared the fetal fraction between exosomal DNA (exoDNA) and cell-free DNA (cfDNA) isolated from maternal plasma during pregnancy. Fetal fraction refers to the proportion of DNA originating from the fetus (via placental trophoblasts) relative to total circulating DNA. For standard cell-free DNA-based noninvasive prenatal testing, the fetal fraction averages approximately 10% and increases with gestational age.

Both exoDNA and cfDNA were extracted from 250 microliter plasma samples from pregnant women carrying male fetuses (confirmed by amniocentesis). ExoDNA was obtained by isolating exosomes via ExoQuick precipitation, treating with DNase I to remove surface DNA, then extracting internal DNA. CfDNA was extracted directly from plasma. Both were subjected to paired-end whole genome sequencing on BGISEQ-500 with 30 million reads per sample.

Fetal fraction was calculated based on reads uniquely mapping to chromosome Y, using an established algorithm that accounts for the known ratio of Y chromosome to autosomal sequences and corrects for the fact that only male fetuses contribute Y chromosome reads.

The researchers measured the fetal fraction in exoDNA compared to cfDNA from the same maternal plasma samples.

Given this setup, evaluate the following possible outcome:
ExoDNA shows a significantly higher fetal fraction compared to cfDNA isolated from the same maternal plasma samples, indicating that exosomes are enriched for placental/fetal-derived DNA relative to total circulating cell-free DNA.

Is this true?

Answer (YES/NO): NO